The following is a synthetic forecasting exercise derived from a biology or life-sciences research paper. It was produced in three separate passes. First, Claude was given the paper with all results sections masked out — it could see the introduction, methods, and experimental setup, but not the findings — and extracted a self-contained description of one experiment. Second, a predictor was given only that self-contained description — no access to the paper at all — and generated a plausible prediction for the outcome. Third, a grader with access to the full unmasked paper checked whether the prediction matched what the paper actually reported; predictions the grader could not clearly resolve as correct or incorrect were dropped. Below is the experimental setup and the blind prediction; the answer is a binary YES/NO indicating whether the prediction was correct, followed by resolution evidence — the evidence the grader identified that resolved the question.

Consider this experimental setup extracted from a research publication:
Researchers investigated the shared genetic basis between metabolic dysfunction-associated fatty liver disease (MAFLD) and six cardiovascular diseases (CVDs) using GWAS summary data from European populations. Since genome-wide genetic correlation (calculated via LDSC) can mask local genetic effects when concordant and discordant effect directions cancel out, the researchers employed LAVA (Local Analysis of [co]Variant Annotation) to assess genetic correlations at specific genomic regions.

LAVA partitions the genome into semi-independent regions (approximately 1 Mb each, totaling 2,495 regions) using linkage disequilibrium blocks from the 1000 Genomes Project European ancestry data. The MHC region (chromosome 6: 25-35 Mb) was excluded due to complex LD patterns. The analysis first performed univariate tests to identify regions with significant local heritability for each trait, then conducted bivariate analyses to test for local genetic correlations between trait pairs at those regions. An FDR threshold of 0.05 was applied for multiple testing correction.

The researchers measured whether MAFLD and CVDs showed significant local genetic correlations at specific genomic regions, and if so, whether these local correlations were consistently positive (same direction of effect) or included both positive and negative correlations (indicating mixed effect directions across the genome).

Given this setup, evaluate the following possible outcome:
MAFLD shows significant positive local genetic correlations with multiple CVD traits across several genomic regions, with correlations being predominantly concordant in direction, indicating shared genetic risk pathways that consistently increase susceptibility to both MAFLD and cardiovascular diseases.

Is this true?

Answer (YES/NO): NO